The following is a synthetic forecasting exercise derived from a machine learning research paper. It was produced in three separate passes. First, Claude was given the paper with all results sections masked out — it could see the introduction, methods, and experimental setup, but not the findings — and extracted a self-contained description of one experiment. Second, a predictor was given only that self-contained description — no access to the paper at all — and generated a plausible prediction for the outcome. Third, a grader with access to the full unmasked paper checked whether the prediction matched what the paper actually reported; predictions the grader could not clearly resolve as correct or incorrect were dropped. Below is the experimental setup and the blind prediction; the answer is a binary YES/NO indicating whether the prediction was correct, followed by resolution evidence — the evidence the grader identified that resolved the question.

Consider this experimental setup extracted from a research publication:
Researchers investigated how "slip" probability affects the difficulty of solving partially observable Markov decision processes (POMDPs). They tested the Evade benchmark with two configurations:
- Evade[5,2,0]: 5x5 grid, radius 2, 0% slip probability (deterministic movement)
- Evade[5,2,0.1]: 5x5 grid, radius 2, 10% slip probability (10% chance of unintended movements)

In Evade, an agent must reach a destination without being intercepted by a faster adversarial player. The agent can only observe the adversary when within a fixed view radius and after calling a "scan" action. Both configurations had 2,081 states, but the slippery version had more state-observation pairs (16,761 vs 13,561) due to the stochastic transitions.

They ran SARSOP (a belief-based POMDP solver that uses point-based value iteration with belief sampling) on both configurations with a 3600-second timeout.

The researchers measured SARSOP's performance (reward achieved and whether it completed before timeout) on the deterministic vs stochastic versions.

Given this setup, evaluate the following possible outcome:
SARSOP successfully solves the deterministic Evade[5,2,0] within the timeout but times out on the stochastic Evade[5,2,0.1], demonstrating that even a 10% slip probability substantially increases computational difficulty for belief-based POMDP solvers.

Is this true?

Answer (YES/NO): NO